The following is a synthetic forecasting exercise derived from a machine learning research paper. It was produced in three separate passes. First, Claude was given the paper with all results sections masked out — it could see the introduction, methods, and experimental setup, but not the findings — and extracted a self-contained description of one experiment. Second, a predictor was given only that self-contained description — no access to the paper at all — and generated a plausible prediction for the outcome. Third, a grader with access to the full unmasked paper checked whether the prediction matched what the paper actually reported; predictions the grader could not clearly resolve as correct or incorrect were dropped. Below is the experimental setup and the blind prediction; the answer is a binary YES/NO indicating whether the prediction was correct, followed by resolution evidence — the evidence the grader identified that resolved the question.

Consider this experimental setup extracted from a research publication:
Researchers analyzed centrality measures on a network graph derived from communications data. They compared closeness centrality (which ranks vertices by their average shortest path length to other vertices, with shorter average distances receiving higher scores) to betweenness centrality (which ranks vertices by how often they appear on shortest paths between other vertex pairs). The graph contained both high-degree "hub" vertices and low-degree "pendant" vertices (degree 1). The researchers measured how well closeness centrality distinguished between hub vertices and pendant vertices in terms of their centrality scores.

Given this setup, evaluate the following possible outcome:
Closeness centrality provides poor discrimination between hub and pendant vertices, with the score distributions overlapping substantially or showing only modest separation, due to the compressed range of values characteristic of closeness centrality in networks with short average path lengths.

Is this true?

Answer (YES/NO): YES